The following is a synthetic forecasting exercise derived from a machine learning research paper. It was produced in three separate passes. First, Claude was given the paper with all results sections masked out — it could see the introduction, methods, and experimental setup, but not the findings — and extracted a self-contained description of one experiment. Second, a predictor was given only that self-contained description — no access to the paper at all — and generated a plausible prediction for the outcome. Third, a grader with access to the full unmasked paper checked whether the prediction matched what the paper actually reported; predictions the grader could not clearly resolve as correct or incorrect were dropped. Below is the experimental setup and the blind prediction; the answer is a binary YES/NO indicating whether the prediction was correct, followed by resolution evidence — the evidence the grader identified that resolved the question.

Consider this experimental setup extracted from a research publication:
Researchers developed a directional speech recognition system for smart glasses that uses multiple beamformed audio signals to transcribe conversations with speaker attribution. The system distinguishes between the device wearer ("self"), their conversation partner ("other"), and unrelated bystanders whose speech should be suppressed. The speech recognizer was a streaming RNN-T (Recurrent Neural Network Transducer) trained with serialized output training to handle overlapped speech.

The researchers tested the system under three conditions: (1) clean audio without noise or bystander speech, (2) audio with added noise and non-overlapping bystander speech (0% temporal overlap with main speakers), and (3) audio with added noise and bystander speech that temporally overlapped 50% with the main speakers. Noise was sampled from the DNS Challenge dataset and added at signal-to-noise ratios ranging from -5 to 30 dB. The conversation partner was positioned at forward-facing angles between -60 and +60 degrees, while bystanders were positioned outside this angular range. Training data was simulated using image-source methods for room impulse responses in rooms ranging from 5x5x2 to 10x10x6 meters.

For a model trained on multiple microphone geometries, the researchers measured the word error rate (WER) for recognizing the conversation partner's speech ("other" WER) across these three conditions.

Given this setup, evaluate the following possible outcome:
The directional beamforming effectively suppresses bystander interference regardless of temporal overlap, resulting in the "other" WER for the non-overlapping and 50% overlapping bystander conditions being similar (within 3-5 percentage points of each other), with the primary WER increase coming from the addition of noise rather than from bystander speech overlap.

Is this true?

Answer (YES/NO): YES